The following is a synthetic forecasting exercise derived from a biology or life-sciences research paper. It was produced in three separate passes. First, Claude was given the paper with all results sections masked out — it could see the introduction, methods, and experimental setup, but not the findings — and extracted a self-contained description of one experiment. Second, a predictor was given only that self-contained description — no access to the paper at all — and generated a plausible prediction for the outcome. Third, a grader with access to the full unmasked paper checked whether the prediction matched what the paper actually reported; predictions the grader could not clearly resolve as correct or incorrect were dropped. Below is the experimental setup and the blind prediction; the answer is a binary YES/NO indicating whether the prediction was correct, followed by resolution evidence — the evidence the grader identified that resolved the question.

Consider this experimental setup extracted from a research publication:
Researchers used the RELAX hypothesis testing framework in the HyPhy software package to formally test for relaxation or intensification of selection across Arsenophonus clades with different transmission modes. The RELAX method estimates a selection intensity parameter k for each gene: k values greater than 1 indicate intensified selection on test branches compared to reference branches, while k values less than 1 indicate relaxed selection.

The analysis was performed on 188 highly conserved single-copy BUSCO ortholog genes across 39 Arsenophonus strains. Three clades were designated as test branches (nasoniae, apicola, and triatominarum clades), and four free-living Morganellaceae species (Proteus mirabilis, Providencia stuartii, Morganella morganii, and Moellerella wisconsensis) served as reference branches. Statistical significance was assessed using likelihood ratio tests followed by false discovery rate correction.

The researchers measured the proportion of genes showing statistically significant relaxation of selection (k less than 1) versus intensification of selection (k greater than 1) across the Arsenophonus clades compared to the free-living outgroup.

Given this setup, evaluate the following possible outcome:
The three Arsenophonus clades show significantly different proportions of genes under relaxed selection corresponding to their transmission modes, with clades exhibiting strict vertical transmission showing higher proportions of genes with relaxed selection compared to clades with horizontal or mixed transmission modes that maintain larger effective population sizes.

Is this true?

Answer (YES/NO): YES